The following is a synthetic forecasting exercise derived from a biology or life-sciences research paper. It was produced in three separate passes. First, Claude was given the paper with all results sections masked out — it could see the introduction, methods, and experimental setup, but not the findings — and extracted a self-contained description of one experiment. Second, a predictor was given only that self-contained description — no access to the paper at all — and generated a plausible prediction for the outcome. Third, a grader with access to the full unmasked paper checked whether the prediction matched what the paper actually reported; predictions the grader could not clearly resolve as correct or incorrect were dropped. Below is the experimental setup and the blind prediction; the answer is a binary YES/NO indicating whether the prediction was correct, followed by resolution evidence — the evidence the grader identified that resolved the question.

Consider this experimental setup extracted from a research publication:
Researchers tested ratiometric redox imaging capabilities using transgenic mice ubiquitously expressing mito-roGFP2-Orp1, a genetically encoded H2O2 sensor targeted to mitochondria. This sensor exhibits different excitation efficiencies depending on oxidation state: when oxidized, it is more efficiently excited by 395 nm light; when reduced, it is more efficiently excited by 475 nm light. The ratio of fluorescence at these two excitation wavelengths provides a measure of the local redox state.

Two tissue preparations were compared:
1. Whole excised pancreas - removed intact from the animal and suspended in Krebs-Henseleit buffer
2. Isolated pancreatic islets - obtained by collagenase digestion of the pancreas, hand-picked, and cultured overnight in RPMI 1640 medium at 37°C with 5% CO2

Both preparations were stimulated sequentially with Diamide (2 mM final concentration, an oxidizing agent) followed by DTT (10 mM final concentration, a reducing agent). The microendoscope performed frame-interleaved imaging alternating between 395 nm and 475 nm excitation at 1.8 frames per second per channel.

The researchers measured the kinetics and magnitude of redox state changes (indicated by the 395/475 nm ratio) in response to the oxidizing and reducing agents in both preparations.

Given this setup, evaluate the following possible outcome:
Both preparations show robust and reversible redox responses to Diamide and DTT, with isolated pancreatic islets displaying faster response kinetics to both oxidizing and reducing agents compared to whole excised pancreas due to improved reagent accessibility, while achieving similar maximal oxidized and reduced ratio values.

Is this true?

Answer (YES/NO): NO